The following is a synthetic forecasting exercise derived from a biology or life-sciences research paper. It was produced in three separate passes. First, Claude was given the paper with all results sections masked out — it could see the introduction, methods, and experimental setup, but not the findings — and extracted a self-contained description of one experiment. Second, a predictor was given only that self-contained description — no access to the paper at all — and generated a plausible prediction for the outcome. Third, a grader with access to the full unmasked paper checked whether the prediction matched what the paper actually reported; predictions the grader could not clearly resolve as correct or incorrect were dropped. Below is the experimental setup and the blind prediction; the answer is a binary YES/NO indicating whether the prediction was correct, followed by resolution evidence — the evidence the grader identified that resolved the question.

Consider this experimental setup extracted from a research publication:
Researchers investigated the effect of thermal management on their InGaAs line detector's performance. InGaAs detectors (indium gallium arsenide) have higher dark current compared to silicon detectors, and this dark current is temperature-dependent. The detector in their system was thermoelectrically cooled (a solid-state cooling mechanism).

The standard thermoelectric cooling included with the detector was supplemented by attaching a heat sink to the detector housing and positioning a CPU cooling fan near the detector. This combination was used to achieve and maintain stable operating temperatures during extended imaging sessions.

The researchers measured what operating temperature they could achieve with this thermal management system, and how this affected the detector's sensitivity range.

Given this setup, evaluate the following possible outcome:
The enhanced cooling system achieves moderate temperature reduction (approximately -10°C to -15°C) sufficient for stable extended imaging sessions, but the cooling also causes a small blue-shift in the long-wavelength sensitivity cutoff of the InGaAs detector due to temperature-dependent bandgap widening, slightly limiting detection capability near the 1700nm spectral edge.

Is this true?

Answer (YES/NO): NO